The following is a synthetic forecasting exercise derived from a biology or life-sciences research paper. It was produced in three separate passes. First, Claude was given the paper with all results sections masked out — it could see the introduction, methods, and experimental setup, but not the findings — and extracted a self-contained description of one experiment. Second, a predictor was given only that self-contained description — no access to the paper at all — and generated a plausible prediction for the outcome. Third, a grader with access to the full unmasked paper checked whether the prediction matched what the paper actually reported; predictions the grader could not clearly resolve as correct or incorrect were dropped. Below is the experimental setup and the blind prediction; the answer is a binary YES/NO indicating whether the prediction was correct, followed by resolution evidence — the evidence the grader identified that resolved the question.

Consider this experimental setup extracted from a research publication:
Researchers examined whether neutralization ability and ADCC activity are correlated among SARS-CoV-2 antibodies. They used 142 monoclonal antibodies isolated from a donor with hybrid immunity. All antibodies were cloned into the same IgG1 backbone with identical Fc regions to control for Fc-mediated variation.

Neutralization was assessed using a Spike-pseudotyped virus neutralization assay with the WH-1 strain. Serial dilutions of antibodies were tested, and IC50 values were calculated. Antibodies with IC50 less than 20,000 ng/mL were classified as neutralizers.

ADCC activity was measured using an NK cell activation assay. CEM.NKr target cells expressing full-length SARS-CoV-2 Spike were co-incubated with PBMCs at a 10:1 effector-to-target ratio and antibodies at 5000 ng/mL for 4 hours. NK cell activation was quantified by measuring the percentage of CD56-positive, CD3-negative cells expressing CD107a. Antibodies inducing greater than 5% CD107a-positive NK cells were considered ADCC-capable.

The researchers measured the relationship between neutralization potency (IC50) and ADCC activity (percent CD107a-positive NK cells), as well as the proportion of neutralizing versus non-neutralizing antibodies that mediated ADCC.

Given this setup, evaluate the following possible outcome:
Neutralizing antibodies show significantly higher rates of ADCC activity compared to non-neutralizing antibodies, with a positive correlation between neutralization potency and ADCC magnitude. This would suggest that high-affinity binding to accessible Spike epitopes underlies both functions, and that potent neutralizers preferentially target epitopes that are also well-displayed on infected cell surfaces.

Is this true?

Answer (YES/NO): NO